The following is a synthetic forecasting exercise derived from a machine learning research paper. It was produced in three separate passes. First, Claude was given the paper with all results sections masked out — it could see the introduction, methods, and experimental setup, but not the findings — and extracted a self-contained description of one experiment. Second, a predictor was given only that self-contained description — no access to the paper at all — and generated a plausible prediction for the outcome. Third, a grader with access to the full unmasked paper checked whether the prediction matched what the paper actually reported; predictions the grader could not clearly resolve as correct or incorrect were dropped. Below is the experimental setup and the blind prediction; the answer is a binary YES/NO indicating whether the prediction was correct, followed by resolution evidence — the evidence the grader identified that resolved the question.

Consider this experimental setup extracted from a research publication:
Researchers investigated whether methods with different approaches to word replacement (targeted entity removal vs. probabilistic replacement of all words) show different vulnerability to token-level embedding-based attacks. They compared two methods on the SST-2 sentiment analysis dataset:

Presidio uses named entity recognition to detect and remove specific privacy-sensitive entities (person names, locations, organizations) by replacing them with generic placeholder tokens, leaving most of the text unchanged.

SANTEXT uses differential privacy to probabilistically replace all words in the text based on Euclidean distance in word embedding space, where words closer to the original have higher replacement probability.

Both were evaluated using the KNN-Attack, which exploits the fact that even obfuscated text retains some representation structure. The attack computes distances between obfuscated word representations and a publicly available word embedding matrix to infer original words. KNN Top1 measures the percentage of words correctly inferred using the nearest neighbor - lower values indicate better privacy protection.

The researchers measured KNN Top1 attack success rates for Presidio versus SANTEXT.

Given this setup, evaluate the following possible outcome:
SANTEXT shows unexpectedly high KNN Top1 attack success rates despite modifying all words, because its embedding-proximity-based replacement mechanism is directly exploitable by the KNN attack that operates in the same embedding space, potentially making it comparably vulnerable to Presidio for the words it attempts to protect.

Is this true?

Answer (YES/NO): NO